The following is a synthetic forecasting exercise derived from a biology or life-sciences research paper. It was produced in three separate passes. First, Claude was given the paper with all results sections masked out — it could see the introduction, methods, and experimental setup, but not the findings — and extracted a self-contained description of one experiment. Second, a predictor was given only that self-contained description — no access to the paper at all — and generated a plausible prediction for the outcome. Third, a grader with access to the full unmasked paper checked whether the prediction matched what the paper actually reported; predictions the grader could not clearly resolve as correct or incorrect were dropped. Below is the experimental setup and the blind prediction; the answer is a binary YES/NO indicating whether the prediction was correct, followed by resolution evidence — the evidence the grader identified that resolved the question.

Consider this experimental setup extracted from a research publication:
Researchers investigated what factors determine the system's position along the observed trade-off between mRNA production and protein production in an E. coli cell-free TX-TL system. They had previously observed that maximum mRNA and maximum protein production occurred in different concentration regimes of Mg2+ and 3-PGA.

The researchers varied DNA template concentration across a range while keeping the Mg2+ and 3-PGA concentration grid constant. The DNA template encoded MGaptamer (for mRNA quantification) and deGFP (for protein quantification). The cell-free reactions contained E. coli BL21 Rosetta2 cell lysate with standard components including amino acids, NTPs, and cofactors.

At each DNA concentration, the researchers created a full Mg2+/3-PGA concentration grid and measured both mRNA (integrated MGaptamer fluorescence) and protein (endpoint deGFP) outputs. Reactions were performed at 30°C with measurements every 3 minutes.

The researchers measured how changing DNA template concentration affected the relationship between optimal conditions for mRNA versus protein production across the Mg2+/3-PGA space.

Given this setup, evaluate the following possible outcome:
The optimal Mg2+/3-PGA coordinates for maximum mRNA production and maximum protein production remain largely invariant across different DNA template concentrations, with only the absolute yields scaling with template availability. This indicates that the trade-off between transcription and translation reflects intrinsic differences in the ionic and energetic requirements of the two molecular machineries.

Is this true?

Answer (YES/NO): NO